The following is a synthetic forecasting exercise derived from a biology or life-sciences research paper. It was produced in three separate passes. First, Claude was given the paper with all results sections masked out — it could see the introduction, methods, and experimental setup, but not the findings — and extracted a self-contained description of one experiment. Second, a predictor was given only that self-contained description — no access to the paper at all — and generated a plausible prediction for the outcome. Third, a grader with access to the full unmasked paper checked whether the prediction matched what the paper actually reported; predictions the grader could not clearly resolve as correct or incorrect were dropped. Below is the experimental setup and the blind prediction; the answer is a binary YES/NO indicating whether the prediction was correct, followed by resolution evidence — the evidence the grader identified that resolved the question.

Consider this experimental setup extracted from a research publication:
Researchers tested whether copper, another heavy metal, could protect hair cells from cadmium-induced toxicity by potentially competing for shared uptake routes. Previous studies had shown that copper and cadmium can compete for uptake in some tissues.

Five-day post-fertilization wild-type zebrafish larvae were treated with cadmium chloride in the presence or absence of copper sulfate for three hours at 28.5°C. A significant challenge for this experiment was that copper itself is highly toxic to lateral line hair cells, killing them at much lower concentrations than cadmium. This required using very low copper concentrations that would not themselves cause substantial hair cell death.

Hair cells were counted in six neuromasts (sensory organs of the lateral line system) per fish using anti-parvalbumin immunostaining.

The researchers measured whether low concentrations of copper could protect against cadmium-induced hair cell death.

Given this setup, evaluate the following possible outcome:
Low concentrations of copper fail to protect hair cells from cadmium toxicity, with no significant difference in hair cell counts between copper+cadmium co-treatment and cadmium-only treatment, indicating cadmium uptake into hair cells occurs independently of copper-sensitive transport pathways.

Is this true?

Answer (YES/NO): YES